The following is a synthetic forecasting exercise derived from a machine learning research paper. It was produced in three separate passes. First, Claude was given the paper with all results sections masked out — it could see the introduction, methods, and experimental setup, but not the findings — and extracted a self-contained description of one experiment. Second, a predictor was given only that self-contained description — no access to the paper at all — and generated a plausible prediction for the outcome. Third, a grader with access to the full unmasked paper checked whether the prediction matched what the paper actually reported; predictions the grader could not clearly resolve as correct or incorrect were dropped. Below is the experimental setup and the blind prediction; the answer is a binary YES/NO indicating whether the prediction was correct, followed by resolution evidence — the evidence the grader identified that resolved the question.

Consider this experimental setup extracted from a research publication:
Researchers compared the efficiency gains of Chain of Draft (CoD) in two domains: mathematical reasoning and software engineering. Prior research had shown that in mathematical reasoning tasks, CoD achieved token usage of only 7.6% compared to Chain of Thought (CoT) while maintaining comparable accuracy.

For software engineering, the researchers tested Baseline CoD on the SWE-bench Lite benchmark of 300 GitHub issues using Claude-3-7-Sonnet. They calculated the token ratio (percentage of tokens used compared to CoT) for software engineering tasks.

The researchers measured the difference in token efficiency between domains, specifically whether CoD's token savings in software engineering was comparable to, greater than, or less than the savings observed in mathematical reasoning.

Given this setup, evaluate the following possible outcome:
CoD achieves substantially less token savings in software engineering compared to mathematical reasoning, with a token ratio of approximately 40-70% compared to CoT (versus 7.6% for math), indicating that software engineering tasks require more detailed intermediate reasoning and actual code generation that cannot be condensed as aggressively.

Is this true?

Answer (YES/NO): YES